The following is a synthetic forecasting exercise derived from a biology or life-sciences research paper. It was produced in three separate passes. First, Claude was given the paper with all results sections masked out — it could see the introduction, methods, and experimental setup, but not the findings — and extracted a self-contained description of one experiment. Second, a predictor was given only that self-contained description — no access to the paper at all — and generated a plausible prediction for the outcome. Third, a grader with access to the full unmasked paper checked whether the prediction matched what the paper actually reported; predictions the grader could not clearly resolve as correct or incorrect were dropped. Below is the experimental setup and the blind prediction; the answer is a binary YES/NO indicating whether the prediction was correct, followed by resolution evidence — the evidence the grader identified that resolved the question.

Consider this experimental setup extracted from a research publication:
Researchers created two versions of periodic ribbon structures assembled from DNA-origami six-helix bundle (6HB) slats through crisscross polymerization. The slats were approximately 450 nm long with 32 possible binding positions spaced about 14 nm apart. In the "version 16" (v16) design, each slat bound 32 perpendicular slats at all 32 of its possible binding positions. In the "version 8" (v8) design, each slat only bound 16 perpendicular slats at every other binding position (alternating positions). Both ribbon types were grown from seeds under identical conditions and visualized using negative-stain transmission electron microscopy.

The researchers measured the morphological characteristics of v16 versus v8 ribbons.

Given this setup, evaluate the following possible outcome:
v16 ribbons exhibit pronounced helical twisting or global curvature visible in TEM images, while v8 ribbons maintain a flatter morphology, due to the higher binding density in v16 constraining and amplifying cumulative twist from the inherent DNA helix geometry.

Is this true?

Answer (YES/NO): NO